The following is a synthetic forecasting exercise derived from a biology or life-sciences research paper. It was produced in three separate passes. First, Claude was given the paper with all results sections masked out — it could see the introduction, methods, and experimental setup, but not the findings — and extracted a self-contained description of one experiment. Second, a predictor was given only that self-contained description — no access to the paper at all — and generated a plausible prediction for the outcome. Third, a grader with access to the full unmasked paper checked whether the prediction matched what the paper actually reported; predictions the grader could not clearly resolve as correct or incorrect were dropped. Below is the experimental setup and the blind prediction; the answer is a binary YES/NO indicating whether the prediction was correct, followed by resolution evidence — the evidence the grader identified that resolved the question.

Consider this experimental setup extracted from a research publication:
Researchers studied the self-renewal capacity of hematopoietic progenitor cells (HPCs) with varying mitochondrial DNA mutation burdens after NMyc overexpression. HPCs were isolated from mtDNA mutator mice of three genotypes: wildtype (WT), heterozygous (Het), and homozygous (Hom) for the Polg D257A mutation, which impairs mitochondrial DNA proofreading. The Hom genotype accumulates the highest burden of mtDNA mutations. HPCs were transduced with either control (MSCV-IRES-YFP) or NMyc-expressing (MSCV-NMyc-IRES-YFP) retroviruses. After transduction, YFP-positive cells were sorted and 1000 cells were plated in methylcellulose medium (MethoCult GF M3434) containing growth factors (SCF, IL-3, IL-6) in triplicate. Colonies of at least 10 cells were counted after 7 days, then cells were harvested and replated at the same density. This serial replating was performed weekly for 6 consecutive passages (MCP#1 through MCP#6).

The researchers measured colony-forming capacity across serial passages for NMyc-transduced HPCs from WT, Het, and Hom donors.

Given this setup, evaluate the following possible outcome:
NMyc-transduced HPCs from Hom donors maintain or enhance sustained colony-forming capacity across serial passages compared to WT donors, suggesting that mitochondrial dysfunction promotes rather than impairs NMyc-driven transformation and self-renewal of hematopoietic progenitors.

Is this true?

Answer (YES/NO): NO